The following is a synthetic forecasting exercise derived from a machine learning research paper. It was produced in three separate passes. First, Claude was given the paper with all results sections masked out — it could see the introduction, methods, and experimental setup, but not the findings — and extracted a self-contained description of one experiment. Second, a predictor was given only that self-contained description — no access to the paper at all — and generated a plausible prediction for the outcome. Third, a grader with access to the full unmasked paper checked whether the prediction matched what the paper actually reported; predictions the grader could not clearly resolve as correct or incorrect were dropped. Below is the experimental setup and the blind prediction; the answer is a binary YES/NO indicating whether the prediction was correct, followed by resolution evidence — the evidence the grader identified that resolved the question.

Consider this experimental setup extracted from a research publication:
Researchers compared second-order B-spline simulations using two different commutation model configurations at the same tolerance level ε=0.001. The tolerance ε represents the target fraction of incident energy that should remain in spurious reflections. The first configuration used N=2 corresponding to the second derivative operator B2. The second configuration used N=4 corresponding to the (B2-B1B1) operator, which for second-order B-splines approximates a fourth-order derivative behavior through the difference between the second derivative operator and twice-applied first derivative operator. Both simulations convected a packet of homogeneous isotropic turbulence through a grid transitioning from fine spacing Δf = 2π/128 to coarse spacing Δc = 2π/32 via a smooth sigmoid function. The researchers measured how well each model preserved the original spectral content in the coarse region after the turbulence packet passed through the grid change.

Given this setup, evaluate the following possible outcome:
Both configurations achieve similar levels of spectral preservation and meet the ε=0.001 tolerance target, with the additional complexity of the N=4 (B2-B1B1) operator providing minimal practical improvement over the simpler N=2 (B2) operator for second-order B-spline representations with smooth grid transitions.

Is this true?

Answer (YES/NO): NO